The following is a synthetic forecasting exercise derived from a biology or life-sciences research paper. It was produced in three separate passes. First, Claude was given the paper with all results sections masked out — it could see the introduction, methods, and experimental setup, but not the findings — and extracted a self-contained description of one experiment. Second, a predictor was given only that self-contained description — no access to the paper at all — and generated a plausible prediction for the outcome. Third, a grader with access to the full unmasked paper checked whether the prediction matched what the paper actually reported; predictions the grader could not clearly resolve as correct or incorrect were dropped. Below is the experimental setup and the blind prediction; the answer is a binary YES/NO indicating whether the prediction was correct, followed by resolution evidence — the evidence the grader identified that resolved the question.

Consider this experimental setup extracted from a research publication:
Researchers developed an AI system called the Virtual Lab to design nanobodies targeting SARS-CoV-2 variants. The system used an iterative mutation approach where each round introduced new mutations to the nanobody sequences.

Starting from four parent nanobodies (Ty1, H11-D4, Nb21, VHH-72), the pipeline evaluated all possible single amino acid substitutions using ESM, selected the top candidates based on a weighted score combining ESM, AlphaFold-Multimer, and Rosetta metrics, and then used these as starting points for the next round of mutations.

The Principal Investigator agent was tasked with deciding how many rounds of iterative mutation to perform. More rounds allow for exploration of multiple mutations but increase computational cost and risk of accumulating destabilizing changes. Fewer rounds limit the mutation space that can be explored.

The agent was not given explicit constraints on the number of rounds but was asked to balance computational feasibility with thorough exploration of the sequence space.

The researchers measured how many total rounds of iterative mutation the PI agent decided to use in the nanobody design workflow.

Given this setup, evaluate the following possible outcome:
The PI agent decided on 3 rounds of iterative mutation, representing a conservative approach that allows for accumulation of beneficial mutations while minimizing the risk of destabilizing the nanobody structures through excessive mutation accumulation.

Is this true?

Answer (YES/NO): NO